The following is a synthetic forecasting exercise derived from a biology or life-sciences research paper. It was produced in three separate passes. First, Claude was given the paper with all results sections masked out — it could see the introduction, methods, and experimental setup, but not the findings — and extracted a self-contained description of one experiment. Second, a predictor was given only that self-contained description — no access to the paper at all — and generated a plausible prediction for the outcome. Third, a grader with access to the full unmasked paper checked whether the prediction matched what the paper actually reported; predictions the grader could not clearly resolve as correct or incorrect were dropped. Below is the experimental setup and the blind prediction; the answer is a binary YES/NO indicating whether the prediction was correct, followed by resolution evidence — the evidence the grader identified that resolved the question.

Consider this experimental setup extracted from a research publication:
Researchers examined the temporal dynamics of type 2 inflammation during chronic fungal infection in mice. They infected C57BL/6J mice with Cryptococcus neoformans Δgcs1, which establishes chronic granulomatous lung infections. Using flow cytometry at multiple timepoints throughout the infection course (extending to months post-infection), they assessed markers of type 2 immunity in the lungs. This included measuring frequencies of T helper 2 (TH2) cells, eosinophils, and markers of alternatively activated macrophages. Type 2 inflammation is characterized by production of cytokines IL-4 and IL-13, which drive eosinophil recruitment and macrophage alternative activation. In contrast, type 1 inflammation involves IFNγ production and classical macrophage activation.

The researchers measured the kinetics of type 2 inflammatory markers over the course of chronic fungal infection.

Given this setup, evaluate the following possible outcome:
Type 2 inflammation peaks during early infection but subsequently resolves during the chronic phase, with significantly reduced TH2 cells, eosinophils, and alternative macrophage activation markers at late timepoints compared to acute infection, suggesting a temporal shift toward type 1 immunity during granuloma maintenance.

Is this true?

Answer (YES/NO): NO